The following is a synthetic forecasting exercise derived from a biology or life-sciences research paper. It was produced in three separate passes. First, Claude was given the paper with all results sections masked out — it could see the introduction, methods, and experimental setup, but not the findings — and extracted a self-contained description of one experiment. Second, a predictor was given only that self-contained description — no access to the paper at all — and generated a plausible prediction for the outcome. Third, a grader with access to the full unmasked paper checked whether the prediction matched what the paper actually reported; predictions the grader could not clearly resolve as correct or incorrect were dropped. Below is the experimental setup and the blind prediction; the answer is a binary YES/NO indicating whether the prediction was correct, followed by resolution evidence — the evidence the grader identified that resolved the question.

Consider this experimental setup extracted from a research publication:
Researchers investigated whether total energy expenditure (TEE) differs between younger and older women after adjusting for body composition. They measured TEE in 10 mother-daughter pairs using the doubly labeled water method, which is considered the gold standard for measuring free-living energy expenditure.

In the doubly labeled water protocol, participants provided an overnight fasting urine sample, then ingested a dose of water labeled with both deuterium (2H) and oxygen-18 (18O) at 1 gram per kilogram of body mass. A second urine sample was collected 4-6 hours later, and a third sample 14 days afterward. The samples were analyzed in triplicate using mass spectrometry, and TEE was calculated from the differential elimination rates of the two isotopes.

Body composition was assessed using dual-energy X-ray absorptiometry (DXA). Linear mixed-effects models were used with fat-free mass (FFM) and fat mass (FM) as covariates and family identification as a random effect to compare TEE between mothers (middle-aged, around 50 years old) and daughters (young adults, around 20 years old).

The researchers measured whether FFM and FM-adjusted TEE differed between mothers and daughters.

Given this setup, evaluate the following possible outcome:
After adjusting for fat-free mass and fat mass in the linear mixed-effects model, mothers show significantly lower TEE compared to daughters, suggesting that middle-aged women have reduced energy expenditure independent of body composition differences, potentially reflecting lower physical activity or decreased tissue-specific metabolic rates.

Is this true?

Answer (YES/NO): NO